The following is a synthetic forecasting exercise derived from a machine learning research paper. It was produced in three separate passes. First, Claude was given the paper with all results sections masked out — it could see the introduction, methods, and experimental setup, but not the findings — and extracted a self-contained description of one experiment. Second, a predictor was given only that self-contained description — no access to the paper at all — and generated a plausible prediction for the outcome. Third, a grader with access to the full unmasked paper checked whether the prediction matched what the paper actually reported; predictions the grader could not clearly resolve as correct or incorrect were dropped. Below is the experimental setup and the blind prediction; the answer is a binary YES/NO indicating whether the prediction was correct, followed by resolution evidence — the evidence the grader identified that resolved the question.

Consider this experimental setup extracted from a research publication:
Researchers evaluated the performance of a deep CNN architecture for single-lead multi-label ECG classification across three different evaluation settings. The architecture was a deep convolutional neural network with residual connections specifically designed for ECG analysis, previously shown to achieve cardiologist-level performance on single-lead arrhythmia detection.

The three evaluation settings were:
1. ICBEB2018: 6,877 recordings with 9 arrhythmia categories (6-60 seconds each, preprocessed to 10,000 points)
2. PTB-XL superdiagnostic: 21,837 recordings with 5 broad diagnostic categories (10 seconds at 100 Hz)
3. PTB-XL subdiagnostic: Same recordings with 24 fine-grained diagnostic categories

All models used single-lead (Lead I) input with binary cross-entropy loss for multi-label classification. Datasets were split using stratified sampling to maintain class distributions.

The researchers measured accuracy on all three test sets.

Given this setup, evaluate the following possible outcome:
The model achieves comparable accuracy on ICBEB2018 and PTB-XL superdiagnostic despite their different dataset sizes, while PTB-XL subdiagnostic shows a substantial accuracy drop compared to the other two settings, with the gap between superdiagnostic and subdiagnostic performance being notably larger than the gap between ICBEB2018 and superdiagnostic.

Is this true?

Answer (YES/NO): NO